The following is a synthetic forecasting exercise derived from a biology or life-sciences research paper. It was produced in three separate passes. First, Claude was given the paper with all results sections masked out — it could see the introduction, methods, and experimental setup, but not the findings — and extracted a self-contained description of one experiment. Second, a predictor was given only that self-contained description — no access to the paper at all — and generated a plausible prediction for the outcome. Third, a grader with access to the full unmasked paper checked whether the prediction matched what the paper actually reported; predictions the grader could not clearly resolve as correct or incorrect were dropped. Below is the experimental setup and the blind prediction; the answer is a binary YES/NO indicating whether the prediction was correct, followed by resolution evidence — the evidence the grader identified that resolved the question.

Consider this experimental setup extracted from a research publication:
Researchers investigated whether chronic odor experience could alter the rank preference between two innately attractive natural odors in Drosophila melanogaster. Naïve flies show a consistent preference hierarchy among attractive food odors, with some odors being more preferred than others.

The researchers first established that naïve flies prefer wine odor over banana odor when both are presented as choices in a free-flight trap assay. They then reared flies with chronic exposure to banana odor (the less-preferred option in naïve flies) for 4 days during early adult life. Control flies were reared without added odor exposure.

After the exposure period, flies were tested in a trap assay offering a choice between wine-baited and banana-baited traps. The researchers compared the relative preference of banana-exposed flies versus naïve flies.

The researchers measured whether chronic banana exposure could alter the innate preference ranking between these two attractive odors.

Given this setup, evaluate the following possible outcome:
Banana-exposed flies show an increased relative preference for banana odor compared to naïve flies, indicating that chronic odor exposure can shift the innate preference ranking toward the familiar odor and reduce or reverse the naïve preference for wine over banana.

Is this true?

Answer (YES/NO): YES